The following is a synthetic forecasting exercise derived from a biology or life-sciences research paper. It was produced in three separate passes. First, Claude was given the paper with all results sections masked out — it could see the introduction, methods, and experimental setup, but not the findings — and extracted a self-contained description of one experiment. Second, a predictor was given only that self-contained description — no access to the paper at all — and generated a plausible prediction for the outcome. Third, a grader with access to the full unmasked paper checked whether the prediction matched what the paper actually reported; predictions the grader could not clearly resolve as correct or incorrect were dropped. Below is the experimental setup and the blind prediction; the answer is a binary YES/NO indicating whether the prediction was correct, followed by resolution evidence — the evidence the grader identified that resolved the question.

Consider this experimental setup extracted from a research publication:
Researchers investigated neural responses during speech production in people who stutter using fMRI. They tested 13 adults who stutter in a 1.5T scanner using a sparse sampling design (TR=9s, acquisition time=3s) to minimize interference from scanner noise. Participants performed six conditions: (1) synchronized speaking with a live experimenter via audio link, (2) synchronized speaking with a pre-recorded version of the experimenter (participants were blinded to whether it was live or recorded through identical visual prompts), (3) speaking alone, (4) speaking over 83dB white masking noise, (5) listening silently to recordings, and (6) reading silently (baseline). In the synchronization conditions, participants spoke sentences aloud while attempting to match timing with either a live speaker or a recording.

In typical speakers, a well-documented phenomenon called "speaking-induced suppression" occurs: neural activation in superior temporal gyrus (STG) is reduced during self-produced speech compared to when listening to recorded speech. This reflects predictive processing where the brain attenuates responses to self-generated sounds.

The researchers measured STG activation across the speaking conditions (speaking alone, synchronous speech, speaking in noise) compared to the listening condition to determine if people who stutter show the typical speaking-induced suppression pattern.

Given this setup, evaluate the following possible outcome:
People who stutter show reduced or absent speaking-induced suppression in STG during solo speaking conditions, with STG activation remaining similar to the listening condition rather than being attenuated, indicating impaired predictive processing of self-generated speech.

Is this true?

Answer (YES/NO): YES